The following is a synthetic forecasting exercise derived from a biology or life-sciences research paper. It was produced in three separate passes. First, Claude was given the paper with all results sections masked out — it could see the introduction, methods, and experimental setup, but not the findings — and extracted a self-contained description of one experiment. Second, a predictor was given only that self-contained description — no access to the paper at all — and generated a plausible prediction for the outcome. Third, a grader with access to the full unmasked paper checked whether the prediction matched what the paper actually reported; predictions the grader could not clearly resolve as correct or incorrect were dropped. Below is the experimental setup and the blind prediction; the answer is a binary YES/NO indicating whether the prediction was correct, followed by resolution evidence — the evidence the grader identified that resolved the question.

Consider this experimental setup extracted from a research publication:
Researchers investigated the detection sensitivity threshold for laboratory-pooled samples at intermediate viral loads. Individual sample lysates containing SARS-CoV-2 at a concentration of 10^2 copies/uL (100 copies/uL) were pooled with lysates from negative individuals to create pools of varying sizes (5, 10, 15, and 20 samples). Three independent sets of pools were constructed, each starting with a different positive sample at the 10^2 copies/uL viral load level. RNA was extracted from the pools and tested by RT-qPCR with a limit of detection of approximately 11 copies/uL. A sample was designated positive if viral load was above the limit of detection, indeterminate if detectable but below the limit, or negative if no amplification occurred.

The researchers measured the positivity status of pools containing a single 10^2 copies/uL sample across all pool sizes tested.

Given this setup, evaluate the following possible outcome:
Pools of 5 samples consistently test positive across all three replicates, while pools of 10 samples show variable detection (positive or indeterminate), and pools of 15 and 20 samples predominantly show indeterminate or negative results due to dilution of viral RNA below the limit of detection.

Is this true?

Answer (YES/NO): NO